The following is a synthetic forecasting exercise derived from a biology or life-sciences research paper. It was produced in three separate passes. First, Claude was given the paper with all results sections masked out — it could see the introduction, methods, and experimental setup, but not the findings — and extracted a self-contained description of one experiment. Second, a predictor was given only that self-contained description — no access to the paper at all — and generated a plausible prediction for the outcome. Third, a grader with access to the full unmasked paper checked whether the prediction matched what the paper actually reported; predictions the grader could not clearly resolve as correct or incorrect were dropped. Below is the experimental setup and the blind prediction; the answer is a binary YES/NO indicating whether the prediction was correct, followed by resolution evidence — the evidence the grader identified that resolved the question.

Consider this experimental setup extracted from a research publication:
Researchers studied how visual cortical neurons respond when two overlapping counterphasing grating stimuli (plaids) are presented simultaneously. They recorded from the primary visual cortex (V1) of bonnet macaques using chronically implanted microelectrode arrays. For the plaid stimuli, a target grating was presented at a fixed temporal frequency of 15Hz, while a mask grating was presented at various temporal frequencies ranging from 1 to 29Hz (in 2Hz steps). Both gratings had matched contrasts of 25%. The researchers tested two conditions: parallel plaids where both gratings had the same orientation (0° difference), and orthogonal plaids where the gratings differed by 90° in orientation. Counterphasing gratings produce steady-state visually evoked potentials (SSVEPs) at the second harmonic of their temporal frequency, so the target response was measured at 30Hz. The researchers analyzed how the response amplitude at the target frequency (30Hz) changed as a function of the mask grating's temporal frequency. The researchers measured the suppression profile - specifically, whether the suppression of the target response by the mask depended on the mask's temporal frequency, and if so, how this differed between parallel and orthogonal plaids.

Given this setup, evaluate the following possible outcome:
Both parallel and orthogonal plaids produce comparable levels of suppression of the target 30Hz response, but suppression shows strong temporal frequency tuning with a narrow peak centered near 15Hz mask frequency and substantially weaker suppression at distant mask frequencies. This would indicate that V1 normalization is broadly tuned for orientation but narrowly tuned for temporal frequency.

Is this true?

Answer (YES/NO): NO